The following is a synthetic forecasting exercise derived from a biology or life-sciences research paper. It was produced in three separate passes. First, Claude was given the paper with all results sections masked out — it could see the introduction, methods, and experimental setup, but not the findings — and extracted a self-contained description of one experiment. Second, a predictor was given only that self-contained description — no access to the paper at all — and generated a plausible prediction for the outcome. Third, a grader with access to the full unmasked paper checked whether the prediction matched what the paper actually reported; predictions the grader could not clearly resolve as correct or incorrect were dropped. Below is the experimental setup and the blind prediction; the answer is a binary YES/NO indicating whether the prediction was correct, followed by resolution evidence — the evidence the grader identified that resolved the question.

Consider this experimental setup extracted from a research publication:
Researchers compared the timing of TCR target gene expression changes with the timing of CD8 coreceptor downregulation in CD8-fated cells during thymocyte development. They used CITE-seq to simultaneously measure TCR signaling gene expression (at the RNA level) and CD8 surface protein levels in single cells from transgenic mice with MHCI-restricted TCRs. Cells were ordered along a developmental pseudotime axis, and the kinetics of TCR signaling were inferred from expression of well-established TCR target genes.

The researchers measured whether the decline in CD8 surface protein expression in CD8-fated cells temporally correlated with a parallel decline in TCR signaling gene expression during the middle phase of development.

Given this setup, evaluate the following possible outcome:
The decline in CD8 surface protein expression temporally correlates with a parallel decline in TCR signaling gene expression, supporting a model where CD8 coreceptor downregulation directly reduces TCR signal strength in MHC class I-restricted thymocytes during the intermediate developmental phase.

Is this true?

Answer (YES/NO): YES